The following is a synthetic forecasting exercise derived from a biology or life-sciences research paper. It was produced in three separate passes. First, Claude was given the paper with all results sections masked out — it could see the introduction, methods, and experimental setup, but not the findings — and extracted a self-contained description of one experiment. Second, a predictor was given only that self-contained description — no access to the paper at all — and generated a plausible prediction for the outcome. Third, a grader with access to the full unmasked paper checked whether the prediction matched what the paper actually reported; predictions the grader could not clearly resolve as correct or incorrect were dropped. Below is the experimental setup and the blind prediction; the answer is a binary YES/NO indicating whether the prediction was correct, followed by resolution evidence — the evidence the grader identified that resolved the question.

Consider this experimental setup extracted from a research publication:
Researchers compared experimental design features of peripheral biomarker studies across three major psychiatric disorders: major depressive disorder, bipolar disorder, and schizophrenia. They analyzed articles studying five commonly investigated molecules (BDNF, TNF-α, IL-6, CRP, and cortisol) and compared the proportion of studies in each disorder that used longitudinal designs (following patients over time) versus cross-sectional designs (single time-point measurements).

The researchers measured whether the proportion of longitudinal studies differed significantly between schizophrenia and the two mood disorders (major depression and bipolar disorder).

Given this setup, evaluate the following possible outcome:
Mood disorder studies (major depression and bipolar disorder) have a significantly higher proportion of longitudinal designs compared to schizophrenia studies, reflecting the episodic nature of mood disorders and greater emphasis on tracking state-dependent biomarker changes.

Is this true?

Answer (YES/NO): NO